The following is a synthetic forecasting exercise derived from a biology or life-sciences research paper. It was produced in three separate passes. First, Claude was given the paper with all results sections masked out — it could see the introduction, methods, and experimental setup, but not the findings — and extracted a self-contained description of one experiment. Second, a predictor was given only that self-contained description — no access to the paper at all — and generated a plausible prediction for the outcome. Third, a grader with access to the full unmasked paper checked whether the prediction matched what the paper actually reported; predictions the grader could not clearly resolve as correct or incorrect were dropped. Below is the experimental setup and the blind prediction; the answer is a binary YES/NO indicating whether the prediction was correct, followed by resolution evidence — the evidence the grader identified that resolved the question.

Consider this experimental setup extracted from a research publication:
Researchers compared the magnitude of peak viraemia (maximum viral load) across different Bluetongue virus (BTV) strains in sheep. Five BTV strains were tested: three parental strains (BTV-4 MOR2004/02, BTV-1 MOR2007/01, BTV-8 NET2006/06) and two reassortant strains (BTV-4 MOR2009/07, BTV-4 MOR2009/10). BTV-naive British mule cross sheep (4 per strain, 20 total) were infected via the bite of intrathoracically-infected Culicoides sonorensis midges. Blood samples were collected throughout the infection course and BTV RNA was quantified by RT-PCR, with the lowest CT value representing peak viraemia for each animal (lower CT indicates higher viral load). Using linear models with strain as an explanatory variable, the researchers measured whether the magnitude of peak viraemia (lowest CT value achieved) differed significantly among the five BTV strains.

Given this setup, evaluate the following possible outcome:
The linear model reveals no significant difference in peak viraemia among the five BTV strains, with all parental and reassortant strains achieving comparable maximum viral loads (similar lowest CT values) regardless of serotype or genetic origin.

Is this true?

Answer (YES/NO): NO